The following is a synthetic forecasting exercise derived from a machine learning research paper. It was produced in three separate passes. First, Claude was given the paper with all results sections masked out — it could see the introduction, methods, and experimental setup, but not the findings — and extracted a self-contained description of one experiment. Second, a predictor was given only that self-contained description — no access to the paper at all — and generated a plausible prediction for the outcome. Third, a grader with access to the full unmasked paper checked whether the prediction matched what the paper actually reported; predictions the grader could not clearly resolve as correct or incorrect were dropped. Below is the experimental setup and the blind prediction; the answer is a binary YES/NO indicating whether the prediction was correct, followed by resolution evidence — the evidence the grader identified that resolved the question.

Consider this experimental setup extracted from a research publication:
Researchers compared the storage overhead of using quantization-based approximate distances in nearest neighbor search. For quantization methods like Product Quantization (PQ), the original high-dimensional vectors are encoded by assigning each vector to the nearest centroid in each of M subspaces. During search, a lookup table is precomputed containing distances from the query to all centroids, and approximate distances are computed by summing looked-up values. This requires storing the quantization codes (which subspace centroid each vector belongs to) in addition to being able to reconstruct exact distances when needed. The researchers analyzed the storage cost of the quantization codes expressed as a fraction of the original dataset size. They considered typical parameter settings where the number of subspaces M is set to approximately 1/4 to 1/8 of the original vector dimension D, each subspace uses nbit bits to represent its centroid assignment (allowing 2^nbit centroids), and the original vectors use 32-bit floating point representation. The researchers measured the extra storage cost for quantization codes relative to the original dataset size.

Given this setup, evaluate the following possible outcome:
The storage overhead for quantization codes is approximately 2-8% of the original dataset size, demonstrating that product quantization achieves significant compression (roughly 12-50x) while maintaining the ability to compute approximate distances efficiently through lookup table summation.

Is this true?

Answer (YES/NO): NO